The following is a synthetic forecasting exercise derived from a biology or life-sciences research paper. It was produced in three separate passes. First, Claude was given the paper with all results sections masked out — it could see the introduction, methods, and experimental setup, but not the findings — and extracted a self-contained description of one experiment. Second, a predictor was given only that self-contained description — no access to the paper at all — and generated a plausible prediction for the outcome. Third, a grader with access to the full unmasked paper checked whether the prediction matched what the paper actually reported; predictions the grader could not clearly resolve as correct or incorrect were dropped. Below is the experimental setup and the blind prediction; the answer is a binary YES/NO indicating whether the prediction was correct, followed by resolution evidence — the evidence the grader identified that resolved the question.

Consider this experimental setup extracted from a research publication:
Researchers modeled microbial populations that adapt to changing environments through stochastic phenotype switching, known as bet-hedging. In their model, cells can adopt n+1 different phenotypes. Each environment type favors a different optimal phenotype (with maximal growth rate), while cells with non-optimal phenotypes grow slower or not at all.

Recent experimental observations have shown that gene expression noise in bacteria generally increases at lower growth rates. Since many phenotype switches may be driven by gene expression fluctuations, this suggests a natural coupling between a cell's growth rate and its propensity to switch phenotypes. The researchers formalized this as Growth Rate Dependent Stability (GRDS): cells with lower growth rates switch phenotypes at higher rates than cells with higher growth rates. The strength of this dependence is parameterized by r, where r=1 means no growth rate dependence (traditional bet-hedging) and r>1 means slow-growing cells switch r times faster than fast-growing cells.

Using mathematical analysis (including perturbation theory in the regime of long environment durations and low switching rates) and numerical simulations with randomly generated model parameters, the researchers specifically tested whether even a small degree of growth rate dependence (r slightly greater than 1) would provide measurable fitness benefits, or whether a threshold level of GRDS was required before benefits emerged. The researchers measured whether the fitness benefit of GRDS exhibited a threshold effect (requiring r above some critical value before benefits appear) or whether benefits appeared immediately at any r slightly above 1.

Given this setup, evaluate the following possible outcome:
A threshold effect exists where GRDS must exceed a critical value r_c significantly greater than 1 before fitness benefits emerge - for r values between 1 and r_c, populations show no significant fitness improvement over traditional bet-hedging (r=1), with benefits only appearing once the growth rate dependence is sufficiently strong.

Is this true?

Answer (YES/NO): NO